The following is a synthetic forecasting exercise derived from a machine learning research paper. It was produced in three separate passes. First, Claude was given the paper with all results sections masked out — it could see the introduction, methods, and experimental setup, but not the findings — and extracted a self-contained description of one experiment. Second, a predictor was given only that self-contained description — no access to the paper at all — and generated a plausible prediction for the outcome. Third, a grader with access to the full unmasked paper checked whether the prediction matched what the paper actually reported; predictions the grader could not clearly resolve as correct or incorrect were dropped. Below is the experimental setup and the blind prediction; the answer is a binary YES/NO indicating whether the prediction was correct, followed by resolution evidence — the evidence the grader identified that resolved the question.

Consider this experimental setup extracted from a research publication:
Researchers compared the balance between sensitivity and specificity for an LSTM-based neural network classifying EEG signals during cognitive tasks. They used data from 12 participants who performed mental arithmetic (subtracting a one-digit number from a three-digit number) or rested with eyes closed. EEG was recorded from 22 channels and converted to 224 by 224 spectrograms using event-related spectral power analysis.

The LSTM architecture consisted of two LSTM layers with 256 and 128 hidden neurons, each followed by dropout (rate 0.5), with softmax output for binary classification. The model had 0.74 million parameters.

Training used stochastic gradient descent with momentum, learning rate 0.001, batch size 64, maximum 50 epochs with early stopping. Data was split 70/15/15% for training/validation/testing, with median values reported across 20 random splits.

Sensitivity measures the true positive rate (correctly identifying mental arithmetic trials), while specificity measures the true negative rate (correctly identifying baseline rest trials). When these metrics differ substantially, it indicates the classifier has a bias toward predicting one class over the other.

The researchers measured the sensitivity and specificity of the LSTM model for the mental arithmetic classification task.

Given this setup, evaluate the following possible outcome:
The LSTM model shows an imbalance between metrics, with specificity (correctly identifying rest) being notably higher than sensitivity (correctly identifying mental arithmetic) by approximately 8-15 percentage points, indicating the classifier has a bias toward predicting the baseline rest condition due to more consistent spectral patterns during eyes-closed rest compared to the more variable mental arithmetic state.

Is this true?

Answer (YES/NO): NO